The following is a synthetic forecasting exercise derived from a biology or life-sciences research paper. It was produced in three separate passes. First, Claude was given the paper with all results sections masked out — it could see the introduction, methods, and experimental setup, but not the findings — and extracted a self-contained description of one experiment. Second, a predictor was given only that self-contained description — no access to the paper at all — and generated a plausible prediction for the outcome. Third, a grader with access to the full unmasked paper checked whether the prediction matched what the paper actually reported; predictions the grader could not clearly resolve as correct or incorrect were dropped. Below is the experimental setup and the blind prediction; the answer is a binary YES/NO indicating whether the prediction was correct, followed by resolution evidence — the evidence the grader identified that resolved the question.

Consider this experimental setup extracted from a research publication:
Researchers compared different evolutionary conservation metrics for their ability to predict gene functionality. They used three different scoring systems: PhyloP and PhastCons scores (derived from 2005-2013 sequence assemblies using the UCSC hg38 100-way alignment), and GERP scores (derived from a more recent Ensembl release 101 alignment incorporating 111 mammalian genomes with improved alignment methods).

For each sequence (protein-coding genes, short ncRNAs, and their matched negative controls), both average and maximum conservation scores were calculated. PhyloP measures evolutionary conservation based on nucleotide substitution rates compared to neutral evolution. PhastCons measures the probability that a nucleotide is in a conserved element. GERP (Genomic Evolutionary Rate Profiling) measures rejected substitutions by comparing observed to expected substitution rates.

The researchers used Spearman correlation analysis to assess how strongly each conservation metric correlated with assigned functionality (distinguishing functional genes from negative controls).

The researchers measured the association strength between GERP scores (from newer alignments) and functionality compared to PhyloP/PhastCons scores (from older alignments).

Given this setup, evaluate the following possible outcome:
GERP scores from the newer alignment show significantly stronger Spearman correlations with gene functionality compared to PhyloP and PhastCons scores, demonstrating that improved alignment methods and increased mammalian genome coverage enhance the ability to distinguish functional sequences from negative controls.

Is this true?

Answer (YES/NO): NO